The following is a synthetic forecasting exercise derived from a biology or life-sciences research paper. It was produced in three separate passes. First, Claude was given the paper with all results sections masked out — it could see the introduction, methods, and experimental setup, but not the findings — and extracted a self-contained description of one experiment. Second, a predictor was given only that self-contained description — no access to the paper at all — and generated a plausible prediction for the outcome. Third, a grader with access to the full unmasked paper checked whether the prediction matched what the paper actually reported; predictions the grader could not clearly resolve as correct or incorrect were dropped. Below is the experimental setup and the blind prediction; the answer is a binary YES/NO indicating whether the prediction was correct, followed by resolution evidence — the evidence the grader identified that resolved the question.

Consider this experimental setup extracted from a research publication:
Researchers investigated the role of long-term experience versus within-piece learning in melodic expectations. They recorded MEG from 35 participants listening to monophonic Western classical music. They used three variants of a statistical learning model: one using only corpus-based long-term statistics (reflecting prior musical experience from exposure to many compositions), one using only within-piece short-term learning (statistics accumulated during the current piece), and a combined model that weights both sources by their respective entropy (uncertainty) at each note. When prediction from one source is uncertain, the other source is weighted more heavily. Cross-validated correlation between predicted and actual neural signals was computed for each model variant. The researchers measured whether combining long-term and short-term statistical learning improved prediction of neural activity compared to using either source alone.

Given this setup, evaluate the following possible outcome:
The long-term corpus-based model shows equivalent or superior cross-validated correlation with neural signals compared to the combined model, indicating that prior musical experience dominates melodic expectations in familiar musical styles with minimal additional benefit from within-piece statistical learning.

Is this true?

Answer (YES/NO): YES